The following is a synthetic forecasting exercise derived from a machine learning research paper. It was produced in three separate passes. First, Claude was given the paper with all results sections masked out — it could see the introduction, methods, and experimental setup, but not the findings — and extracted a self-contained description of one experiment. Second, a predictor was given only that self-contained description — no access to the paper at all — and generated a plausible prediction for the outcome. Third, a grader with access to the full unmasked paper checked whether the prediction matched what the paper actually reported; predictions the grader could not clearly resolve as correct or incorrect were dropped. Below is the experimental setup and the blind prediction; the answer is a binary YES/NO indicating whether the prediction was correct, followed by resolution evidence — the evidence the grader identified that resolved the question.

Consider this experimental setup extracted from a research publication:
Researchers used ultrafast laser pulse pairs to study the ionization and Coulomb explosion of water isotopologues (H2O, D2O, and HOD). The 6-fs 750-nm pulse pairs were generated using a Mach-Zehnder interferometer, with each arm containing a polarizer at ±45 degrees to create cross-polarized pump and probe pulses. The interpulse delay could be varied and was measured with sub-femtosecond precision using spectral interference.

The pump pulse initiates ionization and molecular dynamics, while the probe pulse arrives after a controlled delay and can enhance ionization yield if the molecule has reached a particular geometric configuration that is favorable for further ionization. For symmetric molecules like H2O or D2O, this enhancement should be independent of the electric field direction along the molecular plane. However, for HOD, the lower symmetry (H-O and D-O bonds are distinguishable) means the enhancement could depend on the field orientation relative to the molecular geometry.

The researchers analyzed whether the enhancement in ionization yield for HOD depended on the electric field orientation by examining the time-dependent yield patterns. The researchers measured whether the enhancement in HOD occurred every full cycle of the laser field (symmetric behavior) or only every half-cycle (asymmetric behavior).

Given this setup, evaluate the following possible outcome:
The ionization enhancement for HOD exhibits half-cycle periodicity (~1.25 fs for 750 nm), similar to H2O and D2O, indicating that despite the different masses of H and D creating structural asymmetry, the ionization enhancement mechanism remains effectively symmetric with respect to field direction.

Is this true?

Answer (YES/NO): NO